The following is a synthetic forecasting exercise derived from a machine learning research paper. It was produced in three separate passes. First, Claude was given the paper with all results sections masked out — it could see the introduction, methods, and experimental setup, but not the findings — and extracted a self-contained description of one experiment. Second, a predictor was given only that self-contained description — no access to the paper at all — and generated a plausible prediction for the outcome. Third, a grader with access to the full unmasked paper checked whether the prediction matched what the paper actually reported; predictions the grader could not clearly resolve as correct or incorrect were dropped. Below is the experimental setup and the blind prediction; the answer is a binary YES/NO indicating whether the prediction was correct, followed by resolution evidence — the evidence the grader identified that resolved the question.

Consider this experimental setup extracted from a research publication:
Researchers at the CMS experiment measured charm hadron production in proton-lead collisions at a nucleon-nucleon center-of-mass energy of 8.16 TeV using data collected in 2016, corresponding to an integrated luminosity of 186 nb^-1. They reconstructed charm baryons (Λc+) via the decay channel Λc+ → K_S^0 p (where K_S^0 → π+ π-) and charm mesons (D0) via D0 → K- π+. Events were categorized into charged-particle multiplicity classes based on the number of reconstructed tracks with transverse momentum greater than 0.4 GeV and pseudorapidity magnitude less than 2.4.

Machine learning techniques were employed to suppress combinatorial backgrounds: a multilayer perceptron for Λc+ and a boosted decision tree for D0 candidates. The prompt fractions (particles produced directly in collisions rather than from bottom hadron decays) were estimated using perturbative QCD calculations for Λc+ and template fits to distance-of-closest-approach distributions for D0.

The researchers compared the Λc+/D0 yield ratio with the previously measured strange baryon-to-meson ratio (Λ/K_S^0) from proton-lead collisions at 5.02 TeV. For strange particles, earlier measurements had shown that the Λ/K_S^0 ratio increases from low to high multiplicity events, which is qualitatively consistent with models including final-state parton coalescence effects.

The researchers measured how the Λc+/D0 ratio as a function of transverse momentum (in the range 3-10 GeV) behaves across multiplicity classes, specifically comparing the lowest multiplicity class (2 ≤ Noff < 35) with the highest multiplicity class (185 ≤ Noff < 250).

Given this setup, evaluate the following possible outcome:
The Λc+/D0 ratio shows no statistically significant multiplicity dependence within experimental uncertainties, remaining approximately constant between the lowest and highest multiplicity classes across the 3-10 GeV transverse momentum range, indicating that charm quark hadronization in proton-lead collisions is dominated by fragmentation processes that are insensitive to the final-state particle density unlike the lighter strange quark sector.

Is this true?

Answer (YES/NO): NO